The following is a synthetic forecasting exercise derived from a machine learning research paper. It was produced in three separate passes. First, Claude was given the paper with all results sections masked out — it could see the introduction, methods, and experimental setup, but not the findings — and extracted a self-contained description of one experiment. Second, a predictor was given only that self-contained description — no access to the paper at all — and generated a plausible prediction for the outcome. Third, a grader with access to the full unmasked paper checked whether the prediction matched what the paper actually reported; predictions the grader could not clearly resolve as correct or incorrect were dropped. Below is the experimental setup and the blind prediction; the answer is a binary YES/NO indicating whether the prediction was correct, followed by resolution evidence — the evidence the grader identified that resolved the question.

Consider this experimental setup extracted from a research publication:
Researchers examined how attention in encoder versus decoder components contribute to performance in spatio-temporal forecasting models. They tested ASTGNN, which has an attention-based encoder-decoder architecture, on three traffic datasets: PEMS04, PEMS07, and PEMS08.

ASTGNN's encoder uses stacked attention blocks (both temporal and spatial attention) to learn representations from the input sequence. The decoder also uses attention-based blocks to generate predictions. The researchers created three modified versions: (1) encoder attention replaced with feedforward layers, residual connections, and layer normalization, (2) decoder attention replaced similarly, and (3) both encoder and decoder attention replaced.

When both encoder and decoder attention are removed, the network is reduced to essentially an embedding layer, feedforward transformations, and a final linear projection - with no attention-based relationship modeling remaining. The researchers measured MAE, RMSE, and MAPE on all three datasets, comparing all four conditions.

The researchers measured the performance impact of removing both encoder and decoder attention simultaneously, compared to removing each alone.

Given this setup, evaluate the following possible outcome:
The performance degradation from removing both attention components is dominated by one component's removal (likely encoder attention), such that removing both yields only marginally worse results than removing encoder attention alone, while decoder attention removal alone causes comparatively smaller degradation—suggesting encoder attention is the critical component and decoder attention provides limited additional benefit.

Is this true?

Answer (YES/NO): NO